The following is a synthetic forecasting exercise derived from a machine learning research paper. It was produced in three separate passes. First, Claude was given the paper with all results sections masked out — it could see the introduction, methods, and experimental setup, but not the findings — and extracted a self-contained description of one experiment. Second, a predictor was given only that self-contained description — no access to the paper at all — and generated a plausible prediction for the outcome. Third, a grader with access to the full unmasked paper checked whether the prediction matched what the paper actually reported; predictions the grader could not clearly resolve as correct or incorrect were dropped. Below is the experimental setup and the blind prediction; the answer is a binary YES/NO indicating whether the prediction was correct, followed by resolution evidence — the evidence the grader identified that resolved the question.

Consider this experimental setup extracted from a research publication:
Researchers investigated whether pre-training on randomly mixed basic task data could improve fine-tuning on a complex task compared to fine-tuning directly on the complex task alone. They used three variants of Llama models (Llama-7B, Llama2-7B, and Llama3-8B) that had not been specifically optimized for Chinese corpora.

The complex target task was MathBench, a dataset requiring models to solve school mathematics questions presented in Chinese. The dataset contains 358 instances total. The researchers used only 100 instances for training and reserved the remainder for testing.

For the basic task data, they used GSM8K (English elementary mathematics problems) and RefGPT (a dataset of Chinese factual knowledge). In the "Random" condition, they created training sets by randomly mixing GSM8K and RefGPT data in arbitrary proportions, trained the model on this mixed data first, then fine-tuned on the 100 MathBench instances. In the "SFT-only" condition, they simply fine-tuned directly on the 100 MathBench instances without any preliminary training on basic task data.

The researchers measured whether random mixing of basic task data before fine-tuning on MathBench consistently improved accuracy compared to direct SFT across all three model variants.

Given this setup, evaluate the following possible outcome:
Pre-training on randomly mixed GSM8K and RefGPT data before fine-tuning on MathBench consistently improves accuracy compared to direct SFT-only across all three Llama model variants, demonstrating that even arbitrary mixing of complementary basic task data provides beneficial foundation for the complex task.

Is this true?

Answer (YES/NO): NO